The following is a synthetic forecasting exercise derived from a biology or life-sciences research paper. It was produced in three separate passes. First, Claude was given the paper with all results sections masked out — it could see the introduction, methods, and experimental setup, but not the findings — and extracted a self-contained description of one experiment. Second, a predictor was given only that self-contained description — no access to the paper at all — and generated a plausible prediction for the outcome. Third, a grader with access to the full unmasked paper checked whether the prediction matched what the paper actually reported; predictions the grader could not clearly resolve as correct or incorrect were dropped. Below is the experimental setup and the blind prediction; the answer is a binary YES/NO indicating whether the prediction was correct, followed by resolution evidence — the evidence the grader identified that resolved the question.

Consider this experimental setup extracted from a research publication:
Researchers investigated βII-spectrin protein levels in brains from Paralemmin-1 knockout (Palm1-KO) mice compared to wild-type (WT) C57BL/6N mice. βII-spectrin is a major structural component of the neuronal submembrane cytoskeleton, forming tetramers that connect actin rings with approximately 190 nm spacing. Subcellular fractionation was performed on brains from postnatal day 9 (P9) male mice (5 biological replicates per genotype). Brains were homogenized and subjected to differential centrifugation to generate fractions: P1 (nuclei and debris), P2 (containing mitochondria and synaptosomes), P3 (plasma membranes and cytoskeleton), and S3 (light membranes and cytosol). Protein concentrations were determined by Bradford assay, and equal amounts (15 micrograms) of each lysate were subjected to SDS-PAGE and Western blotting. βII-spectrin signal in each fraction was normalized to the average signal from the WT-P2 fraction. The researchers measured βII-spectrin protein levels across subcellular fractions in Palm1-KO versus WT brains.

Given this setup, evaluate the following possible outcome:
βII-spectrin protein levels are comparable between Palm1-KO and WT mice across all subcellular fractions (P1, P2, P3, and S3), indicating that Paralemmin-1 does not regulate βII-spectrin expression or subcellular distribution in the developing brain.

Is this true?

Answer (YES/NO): YES